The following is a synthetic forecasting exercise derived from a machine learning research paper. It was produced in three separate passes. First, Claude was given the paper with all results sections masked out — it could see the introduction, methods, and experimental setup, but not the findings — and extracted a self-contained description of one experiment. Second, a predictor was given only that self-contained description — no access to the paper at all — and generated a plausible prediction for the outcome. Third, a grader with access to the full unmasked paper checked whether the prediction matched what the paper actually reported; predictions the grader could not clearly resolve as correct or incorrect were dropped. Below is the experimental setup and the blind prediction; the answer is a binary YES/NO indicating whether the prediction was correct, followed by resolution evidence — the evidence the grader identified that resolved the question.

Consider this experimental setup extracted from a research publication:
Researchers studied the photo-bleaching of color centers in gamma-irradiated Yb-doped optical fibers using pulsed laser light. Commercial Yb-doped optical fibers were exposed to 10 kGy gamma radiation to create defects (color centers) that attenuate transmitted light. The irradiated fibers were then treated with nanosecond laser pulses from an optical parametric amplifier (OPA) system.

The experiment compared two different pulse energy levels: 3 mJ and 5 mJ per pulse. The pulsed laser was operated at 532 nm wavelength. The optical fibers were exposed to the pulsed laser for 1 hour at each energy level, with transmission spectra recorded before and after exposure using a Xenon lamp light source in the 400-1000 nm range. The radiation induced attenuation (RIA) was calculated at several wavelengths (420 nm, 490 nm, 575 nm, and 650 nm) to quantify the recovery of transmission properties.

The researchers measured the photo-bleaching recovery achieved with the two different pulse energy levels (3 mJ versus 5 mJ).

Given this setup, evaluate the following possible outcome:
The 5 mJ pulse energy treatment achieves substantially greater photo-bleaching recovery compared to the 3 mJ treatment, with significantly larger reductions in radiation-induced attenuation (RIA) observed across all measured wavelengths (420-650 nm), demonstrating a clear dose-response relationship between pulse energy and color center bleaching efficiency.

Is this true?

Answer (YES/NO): YES